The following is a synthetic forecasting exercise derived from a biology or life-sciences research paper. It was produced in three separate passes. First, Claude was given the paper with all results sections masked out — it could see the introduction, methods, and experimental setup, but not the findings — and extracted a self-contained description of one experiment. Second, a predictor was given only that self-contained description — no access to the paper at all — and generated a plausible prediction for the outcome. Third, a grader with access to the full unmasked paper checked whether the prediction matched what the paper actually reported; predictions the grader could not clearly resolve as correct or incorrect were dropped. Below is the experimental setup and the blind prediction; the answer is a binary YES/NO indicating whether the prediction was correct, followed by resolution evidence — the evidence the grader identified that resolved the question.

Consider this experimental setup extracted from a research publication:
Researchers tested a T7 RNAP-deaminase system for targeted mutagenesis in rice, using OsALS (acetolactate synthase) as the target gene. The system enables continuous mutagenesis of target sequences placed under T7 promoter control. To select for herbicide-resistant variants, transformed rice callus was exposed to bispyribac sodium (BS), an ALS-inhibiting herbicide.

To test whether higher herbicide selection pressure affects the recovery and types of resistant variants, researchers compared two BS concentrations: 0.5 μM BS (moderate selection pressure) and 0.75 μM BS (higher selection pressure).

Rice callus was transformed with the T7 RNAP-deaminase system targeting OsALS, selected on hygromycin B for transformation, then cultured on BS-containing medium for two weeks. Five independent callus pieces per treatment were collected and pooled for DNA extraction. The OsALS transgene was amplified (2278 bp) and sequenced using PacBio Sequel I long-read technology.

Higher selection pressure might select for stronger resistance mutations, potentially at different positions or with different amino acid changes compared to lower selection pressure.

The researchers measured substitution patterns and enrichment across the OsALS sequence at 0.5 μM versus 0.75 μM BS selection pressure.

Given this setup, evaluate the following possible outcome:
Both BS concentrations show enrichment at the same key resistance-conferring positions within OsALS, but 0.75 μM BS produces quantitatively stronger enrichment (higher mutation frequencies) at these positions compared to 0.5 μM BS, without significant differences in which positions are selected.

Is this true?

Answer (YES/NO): NO